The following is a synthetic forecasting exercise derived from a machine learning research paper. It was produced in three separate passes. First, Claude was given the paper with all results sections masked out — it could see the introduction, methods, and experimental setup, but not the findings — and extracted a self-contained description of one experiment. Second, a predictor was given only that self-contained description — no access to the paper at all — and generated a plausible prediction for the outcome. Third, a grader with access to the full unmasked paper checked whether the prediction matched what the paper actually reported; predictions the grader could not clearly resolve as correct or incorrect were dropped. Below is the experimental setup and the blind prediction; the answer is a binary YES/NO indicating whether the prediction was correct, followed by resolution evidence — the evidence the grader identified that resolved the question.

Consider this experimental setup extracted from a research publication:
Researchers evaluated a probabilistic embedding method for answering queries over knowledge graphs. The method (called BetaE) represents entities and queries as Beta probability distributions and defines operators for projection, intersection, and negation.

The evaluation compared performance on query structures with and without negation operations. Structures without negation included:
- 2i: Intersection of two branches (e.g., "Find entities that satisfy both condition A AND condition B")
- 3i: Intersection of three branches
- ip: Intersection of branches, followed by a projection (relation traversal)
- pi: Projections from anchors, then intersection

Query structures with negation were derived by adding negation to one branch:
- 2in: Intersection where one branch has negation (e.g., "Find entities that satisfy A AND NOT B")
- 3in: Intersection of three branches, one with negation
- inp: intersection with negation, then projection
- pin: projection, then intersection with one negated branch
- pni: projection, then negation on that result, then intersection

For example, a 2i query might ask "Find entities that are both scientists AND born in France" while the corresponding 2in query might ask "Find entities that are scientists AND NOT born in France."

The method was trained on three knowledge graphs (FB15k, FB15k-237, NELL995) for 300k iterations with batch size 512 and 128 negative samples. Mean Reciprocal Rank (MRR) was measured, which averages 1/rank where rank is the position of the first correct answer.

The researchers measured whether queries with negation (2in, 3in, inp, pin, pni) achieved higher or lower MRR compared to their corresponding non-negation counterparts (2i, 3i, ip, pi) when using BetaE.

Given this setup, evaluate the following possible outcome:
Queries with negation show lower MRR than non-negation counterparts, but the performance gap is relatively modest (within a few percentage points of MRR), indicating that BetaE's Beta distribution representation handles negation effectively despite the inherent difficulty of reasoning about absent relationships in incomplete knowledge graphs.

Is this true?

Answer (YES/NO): NO